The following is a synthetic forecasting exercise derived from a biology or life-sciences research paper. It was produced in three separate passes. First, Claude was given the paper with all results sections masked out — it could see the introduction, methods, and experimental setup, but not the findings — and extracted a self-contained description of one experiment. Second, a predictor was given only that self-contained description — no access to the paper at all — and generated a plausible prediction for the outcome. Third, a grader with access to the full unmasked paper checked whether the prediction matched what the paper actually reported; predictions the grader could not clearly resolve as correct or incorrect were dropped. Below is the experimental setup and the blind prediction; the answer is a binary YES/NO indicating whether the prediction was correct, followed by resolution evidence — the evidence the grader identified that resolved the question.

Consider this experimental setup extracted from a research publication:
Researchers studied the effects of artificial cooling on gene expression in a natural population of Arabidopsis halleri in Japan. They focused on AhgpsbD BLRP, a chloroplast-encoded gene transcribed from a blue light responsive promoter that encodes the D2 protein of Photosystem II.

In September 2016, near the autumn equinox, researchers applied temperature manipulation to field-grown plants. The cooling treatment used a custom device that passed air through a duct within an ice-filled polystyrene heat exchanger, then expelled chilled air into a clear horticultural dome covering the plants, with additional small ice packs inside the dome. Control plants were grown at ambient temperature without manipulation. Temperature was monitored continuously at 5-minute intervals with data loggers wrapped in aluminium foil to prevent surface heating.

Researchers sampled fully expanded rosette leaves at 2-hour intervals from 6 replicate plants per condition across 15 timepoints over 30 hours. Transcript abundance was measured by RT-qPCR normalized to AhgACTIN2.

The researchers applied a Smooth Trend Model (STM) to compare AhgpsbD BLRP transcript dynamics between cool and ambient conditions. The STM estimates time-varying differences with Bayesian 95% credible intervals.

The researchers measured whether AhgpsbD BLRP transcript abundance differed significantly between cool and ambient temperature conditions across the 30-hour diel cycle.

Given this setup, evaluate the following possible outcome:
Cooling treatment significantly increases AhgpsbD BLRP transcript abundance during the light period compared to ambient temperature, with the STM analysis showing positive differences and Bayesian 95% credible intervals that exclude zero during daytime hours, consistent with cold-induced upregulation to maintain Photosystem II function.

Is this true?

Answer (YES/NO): NO